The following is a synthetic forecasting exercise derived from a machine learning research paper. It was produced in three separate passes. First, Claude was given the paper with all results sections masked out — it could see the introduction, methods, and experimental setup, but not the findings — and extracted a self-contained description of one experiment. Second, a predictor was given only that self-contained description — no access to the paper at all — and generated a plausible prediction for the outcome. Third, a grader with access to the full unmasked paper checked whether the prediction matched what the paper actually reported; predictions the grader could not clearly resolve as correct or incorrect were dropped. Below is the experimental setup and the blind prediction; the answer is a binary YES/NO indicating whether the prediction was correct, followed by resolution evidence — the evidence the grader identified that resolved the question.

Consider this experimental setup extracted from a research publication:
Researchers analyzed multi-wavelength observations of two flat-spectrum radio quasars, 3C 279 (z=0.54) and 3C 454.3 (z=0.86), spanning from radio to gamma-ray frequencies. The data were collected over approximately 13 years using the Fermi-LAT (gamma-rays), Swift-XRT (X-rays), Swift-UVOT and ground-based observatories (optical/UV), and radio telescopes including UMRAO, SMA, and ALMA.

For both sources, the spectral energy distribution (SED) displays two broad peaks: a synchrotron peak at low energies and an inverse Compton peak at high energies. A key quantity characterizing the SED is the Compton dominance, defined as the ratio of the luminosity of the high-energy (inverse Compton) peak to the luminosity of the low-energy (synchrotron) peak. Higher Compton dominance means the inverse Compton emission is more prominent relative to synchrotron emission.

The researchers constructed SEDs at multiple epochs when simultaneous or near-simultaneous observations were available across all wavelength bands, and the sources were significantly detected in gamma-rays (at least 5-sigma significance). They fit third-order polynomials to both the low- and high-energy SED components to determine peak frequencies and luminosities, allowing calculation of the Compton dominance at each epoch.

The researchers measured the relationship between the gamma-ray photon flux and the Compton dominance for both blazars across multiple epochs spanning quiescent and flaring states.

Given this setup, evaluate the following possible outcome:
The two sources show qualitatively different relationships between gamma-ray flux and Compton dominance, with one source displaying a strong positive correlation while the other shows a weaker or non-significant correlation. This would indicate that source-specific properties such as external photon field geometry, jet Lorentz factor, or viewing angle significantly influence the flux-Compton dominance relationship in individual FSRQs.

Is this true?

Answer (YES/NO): NO